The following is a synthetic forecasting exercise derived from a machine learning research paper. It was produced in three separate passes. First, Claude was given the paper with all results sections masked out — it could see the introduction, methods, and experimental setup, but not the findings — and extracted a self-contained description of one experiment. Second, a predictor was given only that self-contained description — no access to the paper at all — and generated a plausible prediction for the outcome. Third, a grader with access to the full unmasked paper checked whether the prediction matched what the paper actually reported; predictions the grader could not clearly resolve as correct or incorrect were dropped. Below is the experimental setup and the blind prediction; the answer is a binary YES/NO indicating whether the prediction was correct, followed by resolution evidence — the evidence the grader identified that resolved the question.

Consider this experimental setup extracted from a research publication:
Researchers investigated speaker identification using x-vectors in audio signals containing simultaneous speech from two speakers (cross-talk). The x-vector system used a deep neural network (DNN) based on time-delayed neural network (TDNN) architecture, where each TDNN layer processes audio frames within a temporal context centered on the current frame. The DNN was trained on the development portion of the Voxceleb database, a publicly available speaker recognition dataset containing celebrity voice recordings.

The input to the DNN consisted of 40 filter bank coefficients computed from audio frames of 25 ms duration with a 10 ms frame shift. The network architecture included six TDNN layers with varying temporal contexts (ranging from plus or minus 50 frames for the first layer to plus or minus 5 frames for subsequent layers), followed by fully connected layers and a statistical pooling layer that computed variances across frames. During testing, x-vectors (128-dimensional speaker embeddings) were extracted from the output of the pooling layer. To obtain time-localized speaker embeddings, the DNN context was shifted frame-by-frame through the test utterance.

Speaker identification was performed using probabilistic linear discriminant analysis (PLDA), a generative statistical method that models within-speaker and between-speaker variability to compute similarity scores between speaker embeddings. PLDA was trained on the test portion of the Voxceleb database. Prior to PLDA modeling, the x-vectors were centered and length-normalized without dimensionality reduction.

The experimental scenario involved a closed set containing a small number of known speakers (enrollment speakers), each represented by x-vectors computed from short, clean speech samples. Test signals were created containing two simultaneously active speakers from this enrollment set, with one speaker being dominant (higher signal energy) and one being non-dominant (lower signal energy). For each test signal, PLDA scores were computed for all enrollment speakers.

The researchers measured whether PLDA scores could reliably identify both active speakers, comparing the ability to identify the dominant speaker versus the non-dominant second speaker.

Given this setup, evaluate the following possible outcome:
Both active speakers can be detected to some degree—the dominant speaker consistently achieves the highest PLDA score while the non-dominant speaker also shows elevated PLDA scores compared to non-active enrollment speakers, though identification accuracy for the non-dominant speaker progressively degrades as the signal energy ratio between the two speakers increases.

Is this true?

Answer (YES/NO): NO